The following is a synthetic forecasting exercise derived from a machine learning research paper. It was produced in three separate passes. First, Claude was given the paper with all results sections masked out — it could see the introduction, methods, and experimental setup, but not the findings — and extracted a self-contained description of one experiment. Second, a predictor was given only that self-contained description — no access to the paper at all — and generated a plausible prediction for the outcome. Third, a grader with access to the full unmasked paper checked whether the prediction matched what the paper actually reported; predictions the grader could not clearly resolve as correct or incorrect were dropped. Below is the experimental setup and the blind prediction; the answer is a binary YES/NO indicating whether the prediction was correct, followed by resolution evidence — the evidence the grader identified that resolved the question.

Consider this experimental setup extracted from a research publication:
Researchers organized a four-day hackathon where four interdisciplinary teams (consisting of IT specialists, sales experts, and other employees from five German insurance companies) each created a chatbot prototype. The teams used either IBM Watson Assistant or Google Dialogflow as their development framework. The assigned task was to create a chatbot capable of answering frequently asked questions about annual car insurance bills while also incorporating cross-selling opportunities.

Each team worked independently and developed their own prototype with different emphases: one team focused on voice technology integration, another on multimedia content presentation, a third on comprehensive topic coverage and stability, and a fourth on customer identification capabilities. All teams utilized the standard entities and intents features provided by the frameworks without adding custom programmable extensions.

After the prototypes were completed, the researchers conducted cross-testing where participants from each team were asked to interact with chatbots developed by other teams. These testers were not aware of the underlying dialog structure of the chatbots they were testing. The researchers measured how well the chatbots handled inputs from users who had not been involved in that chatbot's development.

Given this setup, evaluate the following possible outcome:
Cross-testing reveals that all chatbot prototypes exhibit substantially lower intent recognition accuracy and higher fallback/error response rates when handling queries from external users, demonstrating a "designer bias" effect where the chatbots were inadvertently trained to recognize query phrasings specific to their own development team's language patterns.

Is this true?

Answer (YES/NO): NO